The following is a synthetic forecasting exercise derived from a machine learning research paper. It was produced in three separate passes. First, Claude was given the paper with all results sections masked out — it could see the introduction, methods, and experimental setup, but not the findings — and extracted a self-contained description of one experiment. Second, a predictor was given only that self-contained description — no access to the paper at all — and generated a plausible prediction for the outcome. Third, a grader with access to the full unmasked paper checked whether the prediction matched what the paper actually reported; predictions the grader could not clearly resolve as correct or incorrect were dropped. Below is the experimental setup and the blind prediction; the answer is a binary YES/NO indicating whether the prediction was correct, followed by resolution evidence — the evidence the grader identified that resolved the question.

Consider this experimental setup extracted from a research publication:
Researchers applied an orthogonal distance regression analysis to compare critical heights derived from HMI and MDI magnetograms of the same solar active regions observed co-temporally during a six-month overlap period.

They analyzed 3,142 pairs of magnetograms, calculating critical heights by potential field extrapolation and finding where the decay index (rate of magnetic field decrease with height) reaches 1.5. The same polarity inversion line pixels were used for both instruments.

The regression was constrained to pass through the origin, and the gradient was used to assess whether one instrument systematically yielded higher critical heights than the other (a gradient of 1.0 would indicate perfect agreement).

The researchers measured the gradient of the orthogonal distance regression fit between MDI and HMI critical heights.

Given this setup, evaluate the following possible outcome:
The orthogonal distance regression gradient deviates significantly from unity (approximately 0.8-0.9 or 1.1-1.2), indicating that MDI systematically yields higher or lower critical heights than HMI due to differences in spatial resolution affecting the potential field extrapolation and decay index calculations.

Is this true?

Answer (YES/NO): NO